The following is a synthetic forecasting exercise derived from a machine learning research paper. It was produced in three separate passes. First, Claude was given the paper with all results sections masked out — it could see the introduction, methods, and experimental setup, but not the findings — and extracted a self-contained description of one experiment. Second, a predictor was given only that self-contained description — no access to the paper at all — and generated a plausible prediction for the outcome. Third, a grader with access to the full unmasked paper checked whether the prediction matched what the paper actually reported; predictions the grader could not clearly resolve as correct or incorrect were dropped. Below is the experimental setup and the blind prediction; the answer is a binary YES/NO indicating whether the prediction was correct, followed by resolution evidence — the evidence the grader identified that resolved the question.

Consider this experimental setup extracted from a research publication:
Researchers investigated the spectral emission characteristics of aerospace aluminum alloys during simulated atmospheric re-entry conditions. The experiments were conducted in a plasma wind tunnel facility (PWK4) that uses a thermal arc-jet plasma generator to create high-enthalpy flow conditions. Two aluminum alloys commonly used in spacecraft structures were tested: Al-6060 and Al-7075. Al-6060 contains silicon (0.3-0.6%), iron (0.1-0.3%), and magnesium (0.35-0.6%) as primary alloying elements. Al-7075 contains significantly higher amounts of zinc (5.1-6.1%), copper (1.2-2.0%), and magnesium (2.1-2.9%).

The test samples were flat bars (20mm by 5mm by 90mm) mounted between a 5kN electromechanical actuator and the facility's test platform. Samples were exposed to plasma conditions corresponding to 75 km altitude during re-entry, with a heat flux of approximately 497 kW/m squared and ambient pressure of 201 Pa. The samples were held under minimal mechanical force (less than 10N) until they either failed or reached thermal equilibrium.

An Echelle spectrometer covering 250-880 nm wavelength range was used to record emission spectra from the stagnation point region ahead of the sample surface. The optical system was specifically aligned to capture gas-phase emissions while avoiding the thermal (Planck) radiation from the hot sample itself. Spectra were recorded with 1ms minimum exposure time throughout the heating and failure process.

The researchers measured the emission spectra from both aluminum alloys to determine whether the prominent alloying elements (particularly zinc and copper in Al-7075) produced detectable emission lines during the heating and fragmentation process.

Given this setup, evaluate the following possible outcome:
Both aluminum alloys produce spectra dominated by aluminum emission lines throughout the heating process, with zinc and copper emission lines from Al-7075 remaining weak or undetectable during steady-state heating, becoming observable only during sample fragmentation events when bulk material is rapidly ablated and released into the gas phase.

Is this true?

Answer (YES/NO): NO